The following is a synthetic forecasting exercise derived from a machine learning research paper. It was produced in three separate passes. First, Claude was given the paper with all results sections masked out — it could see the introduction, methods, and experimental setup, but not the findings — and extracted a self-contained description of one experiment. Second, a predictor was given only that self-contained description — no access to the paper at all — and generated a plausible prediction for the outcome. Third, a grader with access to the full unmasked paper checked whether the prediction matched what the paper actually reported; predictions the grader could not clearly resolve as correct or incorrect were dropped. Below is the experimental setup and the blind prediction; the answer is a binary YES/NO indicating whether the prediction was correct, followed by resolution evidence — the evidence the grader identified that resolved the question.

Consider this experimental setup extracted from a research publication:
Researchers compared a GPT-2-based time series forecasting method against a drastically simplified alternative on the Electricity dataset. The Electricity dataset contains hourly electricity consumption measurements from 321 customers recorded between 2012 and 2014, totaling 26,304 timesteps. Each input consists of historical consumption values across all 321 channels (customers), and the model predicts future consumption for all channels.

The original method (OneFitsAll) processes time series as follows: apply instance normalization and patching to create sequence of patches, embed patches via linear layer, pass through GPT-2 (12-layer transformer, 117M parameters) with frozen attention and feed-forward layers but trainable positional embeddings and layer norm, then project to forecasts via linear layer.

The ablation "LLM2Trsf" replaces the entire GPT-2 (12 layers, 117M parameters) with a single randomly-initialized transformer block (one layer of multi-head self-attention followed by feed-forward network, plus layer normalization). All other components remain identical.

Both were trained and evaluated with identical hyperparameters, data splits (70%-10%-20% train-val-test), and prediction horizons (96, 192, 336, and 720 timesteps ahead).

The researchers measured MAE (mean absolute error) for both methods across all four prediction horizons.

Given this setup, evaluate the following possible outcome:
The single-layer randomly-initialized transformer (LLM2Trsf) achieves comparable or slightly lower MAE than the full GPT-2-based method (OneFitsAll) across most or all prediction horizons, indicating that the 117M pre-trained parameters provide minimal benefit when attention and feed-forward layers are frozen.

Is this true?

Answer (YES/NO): YES